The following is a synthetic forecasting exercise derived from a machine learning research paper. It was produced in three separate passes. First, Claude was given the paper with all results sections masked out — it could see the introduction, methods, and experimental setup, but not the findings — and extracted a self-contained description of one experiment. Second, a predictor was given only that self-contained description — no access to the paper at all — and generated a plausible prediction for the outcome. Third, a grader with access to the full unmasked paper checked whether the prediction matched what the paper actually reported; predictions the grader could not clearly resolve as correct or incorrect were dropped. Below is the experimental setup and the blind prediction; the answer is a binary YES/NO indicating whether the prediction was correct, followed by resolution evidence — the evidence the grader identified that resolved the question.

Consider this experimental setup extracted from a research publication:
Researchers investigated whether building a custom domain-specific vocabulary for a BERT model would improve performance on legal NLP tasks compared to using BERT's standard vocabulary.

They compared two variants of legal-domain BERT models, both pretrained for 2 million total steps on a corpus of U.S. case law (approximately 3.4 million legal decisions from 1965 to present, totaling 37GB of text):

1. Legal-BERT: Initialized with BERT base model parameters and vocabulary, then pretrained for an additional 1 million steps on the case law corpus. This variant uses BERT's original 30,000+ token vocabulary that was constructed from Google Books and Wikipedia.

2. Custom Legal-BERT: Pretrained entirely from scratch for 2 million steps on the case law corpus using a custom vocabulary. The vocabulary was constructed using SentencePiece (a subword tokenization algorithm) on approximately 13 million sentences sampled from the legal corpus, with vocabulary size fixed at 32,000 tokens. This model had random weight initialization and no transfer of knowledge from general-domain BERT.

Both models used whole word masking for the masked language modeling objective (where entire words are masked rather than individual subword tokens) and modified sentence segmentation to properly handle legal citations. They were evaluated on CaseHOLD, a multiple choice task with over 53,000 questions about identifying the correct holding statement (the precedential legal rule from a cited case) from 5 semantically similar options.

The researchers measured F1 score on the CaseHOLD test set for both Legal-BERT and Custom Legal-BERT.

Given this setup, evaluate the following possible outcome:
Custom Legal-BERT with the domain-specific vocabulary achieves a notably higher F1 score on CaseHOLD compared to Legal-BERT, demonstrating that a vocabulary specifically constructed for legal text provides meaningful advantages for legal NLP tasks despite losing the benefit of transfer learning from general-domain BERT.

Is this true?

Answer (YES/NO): NO